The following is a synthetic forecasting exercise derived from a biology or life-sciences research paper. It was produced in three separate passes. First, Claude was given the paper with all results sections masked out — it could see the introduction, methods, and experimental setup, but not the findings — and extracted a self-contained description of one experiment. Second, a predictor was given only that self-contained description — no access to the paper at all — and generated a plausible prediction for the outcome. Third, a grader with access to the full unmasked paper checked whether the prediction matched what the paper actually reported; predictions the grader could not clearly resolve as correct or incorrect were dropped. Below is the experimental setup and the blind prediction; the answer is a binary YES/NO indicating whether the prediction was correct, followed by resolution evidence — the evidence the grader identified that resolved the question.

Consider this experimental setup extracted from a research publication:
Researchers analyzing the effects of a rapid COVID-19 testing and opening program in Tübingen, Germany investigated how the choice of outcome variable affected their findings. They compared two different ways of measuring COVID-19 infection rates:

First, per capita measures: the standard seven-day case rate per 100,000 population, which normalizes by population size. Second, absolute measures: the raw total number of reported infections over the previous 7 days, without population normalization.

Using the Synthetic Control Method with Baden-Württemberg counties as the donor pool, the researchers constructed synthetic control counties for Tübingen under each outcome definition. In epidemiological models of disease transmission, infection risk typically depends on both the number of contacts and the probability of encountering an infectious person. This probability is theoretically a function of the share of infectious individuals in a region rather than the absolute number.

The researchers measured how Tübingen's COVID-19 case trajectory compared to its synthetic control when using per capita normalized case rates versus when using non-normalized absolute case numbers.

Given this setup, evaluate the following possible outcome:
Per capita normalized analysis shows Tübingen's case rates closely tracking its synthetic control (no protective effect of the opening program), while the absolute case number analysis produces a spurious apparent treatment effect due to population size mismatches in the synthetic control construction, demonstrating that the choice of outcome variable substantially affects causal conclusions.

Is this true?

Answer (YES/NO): NO